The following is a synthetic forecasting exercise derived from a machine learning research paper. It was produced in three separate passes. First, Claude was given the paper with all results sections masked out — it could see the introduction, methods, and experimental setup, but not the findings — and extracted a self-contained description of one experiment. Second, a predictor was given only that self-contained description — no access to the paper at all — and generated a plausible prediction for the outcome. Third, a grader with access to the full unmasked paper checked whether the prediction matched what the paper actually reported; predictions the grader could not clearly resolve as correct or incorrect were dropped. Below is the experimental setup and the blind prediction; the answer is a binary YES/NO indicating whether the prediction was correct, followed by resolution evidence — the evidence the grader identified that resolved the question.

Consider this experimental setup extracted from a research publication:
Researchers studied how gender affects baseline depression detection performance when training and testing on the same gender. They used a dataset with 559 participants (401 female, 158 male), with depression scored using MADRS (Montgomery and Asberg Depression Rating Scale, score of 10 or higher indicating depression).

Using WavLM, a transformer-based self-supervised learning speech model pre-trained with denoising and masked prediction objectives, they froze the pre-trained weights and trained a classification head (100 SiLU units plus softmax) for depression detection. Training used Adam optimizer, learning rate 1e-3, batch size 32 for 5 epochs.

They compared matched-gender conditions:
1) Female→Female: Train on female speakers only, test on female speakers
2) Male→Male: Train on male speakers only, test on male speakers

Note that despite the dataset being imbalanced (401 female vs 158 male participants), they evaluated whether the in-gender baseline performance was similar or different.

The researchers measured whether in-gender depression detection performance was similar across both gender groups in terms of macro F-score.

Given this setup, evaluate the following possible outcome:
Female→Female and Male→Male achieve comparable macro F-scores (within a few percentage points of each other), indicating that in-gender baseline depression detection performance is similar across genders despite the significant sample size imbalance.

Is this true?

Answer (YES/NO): YES